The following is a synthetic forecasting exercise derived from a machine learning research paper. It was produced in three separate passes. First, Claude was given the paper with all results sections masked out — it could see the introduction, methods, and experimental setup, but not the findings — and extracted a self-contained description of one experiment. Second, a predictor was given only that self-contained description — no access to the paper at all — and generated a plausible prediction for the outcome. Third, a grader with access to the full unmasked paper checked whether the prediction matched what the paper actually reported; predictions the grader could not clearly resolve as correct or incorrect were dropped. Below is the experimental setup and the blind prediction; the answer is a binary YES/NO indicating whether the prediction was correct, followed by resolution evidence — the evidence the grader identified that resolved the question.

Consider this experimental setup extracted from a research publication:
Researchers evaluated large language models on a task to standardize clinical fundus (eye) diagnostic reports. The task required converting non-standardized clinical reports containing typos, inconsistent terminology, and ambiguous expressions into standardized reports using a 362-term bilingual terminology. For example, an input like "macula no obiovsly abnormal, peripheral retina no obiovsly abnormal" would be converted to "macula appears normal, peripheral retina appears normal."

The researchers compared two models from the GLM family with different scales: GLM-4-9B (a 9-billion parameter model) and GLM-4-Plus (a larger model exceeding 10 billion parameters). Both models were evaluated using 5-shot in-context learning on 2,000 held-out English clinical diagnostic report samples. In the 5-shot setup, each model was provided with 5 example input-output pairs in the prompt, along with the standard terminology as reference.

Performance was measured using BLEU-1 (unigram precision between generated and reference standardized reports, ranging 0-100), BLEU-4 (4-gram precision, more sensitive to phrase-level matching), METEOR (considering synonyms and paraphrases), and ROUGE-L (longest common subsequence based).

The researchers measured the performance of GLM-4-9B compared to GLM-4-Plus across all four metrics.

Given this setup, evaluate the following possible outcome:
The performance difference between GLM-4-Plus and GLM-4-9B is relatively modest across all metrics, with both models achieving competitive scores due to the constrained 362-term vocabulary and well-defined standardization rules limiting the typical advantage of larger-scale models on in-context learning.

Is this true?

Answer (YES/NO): NO